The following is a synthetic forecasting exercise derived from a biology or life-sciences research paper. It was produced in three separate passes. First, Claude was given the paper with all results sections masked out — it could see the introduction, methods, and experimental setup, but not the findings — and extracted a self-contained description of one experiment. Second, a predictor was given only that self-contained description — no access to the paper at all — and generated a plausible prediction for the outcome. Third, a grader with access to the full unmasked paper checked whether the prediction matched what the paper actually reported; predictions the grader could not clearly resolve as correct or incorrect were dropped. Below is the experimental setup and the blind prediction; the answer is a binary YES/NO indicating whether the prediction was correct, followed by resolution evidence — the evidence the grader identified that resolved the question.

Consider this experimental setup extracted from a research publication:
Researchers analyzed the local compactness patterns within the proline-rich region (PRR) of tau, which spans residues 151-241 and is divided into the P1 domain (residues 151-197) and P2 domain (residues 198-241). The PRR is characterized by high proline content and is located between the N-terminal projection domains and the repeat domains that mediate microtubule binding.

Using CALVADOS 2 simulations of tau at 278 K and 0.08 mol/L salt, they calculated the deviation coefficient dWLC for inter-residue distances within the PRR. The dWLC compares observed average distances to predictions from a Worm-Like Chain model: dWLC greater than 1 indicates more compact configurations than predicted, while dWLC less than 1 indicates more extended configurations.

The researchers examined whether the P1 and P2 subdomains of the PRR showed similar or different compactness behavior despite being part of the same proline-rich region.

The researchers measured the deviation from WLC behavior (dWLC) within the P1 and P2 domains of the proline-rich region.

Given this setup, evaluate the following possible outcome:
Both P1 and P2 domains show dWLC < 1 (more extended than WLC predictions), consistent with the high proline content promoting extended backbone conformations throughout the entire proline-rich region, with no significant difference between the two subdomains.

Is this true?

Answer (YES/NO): NO